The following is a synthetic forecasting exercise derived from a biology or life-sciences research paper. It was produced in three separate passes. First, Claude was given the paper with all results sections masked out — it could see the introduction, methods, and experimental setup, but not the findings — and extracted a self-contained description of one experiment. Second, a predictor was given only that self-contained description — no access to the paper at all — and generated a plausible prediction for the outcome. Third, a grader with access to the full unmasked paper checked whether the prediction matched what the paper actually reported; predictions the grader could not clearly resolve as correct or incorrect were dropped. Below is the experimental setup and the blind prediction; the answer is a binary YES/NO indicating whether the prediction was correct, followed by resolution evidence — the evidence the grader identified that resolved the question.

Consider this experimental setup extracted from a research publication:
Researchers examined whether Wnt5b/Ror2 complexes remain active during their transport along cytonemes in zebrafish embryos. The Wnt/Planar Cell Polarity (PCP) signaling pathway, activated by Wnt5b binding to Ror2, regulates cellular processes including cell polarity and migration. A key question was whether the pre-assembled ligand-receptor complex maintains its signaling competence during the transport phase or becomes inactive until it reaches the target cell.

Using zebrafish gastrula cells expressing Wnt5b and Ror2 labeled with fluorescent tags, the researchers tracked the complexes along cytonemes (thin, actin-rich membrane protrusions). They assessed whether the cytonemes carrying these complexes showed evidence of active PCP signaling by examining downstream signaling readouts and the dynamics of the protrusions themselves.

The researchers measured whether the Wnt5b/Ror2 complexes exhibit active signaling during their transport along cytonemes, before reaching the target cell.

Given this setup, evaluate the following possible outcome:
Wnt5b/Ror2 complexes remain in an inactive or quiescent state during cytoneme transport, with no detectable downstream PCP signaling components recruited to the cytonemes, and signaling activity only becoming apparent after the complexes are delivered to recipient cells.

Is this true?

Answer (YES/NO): NO